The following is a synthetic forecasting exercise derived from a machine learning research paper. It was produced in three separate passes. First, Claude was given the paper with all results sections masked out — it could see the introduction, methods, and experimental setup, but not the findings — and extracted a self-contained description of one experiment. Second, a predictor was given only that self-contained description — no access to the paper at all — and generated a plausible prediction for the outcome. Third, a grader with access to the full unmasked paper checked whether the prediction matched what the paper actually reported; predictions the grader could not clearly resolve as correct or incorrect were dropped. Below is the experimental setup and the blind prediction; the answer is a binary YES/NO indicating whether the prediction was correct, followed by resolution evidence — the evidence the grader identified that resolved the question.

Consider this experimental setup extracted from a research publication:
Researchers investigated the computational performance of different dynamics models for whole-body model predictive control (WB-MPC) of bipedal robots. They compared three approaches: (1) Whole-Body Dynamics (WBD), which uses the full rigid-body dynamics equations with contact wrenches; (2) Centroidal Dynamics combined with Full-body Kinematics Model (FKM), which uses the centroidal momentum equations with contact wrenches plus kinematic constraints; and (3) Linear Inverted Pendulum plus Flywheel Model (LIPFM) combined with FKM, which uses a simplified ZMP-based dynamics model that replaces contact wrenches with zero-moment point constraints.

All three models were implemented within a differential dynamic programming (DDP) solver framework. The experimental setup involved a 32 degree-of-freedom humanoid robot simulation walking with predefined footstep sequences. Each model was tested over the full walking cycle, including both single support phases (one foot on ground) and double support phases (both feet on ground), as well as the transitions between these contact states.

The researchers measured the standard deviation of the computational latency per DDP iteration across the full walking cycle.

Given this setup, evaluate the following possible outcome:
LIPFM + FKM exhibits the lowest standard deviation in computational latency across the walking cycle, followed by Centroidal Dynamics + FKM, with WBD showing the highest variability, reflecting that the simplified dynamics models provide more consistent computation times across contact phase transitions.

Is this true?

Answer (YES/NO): YES